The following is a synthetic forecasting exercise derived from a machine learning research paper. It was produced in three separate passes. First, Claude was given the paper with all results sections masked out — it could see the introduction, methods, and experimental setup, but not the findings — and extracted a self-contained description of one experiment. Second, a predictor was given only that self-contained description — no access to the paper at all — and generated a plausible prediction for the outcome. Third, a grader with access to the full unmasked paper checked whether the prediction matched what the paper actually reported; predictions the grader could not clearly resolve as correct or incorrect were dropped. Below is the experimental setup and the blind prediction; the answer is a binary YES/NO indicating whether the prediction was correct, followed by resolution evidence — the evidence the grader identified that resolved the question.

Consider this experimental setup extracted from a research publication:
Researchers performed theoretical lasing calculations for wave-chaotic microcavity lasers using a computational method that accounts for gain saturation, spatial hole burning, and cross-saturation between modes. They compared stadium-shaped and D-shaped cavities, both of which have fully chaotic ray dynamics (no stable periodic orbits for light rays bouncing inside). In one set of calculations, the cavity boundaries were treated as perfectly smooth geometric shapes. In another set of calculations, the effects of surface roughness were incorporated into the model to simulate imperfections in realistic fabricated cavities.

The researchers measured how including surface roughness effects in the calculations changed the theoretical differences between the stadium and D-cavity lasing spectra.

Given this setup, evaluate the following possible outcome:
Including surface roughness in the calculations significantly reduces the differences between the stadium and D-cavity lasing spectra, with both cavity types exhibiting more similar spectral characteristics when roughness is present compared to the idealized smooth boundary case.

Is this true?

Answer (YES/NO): YES